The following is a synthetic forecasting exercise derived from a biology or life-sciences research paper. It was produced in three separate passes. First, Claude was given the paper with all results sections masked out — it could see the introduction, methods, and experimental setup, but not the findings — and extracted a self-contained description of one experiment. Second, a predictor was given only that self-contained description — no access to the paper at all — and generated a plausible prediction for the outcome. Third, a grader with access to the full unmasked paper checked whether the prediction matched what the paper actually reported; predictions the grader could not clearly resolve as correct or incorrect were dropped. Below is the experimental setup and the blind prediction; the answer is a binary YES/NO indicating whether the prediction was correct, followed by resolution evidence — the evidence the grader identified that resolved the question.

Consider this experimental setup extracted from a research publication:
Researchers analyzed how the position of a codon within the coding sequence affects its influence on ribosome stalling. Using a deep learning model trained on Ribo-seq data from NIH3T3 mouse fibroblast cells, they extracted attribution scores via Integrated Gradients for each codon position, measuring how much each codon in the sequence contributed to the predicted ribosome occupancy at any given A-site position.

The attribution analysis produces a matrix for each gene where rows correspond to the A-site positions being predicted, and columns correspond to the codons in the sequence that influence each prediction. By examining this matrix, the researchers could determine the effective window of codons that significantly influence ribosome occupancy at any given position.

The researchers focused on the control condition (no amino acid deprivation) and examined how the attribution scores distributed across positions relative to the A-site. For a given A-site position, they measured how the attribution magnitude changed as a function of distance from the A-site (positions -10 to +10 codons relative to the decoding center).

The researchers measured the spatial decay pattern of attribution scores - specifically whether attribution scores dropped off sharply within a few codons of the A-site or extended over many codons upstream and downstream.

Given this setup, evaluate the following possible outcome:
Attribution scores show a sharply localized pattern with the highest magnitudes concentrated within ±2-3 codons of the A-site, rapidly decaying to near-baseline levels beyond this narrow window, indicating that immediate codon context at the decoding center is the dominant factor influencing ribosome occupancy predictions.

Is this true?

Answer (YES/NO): NO